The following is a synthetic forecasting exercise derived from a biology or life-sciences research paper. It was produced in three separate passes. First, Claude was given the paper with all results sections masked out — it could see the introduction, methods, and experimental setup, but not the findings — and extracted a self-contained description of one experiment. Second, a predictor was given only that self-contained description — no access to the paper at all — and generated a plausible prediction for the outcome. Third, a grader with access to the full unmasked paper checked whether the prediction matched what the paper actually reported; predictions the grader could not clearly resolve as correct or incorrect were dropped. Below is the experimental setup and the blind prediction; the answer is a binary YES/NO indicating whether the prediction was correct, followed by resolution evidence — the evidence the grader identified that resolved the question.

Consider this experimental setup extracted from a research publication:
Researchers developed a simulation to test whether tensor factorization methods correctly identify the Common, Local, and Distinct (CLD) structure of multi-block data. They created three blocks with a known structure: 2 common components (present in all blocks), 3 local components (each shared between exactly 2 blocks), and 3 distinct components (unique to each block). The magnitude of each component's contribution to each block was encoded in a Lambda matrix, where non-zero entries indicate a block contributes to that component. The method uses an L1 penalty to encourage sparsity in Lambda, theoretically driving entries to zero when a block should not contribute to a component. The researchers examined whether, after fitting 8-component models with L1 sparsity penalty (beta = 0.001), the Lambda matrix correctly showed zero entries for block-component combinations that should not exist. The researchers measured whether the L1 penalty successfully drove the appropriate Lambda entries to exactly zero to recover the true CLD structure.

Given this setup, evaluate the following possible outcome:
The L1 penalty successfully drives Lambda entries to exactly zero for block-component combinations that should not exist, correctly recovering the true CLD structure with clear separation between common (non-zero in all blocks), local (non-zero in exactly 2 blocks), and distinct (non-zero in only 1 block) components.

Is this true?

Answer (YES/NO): NO